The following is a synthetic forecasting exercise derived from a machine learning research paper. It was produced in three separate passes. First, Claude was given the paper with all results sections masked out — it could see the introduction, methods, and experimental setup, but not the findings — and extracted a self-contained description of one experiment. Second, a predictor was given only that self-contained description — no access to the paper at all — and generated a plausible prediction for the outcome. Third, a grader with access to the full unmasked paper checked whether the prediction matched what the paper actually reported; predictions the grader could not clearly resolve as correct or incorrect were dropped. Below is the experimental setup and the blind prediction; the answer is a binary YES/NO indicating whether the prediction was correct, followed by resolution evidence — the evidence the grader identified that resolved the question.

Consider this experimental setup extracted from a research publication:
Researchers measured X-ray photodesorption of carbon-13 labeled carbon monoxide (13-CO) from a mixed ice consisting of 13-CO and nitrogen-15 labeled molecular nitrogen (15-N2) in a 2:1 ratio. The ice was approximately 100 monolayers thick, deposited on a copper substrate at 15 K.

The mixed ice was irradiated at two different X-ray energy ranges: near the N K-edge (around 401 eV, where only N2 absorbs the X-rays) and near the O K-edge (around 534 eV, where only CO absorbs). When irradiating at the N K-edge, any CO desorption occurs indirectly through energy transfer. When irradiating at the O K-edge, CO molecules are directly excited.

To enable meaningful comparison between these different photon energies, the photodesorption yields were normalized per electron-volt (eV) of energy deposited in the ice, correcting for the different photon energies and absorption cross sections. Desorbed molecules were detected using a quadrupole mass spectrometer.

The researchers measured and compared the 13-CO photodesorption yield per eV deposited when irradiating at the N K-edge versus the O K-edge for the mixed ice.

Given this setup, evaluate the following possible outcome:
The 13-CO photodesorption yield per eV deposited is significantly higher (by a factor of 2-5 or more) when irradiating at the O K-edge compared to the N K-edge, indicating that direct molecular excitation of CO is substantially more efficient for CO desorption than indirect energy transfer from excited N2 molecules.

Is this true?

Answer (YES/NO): NO